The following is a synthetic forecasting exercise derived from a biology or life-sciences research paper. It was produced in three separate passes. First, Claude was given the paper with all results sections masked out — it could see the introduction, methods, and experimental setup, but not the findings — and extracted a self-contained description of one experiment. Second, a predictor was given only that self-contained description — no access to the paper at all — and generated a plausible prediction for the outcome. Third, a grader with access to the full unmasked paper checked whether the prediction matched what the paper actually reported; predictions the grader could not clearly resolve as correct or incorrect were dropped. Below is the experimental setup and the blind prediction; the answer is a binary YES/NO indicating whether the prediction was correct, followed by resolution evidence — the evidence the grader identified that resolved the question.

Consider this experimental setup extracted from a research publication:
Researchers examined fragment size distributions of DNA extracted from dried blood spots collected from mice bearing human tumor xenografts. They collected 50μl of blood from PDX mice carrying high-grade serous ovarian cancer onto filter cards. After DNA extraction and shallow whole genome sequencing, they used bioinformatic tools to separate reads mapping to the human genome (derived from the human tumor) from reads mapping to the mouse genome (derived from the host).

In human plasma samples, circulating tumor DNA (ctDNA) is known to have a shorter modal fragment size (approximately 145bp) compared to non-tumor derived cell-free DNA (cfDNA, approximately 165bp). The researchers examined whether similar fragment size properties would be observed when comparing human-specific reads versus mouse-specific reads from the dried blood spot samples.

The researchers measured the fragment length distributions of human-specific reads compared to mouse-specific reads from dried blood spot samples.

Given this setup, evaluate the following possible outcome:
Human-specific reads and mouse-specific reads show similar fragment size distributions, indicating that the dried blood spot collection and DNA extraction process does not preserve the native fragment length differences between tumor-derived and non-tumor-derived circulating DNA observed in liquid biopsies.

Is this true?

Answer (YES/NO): NO